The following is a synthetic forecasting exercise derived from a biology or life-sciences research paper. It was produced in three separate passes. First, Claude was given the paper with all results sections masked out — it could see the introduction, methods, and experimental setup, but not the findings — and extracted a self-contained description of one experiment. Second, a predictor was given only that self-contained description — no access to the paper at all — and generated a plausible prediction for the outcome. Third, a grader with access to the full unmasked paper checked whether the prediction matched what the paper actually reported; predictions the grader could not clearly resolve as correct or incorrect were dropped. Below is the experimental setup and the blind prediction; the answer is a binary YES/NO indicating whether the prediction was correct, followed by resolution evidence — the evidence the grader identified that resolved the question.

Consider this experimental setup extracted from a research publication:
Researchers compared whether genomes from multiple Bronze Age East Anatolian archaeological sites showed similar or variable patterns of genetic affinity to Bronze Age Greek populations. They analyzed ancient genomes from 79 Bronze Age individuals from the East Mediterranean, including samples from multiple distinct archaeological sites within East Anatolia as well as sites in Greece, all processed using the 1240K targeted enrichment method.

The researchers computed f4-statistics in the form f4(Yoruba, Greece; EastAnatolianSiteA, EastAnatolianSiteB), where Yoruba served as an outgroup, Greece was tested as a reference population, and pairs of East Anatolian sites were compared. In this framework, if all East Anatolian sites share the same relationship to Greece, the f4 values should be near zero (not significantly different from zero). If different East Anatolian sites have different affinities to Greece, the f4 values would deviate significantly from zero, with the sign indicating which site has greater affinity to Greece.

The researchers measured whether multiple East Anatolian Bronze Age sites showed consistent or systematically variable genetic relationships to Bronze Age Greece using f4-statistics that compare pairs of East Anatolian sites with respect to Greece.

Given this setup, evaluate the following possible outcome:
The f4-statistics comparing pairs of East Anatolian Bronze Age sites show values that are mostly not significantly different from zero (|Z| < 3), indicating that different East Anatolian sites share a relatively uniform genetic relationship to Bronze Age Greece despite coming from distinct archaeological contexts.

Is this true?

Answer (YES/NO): NO